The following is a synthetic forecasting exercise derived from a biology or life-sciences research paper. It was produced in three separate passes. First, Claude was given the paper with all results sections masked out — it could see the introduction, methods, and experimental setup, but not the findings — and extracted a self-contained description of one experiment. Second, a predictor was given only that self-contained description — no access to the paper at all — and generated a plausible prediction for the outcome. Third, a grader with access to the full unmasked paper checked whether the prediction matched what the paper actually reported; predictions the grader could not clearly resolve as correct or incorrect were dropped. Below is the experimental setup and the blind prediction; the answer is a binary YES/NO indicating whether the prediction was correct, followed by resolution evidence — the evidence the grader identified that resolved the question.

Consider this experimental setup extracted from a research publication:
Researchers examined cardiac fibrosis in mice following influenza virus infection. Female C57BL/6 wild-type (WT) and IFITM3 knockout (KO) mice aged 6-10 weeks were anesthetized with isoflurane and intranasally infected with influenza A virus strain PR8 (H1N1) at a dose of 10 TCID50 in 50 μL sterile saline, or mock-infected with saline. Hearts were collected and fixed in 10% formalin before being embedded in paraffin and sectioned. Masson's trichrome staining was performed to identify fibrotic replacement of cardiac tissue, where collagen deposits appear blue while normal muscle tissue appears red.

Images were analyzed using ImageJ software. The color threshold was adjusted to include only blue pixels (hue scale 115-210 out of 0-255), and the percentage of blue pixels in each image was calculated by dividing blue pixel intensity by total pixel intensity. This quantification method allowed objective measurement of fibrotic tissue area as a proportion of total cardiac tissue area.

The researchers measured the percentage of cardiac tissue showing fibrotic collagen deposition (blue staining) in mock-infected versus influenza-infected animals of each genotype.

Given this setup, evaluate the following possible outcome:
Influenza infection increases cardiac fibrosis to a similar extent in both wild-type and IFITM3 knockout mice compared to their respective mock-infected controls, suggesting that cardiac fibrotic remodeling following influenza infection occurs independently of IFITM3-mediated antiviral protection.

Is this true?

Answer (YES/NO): NO